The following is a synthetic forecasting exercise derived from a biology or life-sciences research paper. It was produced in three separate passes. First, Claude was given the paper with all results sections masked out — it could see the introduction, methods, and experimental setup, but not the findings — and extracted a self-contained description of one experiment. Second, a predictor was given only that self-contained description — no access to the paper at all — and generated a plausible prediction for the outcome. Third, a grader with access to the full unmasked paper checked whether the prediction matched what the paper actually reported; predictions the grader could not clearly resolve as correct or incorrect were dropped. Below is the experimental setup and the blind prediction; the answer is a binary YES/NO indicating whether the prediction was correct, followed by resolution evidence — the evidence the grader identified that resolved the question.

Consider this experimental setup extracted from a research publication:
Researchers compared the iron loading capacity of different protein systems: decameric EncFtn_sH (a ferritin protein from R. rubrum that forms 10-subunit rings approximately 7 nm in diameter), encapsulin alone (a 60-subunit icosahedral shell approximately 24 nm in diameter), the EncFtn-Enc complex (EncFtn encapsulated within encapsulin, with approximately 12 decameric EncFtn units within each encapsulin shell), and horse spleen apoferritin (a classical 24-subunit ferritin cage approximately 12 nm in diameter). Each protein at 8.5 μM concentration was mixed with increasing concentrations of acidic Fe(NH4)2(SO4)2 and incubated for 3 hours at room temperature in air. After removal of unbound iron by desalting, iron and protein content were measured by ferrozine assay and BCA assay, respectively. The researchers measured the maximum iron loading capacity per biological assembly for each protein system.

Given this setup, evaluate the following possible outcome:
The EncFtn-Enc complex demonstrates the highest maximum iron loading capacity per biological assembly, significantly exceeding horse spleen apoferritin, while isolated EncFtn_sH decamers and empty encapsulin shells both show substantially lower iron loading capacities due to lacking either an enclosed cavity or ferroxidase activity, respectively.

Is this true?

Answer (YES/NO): YES